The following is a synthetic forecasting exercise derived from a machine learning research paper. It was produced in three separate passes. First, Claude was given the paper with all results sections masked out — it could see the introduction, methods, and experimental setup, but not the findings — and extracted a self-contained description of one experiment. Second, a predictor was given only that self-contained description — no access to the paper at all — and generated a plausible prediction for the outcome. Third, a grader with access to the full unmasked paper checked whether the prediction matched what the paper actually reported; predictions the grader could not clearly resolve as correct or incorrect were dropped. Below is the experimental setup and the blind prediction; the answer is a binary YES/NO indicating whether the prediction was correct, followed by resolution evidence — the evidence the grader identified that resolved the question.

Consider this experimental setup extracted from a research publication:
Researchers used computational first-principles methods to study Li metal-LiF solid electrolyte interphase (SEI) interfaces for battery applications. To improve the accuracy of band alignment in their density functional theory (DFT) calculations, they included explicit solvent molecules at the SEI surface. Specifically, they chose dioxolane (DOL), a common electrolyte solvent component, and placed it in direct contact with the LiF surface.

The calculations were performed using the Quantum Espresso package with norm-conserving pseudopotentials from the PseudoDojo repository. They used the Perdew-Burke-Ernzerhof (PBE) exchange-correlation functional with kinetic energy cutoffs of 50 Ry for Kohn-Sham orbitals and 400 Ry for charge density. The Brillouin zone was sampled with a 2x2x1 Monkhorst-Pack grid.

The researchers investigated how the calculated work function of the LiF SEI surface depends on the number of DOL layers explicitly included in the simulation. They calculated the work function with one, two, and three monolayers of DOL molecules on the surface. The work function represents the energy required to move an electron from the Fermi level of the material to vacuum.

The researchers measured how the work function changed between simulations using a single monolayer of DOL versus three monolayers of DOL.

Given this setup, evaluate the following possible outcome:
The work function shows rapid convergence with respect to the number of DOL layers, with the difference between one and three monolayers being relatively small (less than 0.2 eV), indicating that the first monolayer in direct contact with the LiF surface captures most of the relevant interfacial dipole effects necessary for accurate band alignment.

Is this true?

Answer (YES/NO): NO